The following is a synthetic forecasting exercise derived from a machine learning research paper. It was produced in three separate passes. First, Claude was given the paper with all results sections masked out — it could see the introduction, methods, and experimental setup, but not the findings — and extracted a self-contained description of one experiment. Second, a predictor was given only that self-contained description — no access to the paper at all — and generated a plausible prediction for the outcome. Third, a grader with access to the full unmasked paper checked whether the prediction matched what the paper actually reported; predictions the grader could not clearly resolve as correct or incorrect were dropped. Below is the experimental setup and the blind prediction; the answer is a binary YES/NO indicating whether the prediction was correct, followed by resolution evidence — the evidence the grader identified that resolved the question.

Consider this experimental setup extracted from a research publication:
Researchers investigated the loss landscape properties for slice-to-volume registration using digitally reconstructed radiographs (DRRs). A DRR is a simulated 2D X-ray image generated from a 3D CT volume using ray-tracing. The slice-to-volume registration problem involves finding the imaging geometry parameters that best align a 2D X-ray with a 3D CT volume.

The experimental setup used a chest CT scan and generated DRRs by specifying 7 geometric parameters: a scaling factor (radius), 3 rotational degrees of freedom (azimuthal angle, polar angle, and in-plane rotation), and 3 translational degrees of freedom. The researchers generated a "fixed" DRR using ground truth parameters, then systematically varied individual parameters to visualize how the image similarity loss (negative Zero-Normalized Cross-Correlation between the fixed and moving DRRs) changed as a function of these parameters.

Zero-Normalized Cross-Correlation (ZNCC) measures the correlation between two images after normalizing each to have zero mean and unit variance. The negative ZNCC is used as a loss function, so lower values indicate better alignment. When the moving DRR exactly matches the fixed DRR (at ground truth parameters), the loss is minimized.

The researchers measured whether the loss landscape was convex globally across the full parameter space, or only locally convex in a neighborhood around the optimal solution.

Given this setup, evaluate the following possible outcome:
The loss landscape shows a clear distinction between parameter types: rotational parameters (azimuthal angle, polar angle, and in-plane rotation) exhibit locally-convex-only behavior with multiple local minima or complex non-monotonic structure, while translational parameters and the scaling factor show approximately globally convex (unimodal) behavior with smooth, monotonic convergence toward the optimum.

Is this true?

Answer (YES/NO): NO